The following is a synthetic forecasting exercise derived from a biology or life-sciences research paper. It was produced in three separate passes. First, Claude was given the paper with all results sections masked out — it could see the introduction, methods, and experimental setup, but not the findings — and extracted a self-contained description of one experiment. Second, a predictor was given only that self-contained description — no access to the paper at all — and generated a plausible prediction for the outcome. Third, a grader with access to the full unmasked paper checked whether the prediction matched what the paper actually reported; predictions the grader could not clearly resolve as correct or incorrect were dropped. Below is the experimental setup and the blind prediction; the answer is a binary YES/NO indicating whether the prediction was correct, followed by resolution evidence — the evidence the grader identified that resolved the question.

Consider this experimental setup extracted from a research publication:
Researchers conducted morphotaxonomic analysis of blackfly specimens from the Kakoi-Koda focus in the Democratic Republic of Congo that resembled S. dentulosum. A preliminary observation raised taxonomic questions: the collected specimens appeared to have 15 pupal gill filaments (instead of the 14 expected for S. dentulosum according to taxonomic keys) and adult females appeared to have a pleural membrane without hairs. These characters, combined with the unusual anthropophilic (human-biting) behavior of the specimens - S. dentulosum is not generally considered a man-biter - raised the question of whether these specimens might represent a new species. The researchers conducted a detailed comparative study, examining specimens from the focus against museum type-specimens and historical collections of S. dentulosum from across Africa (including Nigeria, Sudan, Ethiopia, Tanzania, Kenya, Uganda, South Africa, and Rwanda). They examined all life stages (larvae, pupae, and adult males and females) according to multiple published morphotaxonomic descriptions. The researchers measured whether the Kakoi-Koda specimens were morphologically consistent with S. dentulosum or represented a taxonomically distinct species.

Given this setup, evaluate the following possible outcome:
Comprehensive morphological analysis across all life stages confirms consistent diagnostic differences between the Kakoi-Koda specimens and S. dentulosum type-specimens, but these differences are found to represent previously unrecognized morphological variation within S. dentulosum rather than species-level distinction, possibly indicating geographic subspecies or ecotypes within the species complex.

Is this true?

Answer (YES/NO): NO